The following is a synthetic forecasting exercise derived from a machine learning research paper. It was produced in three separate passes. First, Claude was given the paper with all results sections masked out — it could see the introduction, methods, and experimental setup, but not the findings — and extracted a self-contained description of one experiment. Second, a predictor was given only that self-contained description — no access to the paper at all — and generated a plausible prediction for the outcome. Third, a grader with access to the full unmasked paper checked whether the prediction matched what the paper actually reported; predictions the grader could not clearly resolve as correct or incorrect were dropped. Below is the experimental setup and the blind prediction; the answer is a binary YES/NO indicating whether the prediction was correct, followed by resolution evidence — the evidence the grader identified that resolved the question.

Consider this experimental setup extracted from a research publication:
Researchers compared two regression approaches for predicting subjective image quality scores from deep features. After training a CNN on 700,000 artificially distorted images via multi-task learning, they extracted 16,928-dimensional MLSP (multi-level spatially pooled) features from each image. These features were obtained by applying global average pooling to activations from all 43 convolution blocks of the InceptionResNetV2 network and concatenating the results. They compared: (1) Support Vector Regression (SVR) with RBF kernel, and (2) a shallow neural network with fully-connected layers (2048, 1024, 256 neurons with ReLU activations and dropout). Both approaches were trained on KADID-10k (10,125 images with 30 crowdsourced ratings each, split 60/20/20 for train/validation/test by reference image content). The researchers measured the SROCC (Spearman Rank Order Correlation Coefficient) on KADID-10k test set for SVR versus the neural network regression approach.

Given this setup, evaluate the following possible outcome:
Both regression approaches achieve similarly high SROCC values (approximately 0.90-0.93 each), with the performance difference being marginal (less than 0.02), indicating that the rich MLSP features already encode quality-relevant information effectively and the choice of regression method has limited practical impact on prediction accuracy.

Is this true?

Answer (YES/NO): NO